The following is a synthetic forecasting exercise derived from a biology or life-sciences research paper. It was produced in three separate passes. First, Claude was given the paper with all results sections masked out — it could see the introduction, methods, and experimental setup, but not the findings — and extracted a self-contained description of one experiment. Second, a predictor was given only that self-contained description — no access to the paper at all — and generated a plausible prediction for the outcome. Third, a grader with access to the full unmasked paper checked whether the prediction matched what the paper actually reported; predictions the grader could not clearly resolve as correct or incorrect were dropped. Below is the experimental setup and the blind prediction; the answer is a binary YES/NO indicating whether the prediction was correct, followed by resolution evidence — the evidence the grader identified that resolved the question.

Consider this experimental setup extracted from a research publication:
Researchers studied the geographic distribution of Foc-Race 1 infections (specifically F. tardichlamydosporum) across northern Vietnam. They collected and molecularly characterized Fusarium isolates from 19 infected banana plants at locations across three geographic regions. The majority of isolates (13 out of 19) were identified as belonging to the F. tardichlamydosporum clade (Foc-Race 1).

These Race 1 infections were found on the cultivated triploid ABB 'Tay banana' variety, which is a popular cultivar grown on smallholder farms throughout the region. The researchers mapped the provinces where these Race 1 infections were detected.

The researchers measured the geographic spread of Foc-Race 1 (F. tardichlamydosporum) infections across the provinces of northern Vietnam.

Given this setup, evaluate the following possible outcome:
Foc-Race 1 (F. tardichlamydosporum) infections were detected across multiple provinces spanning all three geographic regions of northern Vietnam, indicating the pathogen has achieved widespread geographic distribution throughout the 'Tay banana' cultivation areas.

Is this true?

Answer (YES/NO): NO